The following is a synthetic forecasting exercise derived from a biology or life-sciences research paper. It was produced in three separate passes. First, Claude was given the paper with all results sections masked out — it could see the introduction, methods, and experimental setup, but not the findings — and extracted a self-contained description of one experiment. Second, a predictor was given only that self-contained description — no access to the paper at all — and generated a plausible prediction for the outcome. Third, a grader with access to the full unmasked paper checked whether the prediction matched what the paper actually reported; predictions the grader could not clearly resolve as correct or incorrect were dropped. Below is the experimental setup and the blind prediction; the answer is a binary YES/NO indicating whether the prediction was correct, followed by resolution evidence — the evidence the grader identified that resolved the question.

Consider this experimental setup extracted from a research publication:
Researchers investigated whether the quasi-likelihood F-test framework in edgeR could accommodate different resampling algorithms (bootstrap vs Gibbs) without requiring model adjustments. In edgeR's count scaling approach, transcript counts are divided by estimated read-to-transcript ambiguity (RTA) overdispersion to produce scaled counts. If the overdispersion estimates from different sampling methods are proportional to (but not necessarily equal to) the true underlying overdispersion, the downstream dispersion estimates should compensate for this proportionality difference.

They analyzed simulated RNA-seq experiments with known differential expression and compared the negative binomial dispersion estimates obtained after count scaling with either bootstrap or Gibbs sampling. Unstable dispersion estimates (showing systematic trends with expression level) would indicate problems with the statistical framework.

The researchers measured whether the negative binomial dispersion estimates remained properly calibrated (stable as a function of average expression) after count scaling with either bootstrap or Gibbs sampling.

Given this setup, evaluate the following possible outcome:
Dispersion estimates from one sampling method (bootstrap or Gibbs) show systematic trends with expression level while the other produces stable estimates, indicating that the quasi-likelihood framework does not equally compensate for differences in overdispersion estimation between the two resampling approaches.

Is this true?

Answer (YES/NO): NO